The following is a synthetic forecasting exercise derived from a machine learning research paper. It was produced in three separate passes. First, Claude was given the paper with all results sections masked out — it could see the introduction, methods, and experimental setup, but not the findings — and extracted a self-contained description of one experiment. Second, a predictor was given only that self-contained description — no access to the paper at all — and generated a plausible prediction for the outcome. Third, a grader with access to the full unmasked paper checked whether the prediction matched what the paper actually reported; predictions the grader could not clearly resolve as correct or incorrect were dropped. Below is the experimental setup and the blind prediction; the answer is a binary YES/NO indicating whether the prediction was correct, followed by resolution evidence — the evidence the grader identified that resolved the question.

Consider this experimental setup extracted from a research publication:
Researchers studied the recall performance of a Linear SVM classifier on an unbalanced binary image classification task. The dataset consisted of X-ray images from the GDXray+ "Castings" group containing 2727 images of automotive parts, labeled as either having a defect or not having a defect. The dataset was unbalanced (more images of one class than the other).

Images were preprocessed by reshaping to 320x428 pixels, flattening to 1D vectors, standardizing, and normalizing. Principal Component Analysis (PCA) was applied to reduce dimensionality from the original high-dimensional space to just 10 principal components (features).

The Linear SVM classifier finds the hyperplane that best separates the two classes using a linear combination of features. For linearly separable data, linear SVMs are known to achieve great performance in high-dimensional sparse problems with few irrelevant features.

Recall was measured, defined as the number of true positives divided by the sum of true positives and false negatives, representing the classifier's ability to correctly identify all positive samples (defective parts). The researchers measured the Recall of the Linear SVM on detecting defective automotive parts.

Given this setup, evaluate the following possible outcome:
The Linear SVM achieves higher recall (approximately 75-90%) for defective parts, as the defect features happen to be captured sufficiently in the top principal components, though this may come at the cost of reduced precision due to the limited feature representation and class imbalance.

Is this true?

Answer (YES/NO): NO